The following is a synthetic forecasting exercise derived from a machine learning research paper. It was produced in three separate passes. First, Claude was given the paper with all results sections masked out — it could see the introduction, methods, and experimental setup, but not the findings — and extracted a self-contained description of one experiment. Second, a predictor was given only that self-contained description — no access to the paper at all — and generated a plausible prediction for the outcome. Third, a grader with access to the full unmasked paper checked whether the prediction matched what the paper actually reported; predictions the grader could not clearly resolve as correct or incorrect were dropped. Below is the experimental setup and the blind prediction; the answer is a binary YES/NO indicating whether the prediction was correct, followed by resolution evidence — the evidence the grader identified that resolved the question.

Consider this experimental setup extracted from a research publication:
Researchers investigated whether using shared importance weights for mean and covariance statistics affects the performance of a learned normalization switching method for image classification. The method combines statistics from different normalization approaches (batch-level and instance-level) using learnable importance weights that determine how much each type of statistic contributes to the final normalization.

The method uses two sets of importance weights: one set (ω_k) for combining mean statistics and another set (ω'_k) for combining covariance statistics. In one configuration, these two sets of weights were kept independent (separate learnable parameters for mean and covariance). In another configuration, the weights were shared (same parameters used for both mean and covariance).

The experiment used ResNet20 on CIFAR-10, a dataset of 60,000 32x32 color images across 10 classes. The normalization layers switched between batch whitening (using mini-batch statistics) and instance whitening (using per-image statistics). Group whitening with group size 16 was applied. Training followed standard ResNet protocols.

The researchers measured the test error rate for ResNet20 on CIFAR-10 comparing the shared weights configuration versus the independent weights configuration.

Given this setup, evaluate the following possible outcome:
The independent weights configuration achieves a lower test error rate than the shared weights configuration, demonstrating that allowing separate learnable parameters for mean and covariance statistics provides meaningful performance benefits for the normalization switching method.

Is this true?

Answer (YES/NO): YES